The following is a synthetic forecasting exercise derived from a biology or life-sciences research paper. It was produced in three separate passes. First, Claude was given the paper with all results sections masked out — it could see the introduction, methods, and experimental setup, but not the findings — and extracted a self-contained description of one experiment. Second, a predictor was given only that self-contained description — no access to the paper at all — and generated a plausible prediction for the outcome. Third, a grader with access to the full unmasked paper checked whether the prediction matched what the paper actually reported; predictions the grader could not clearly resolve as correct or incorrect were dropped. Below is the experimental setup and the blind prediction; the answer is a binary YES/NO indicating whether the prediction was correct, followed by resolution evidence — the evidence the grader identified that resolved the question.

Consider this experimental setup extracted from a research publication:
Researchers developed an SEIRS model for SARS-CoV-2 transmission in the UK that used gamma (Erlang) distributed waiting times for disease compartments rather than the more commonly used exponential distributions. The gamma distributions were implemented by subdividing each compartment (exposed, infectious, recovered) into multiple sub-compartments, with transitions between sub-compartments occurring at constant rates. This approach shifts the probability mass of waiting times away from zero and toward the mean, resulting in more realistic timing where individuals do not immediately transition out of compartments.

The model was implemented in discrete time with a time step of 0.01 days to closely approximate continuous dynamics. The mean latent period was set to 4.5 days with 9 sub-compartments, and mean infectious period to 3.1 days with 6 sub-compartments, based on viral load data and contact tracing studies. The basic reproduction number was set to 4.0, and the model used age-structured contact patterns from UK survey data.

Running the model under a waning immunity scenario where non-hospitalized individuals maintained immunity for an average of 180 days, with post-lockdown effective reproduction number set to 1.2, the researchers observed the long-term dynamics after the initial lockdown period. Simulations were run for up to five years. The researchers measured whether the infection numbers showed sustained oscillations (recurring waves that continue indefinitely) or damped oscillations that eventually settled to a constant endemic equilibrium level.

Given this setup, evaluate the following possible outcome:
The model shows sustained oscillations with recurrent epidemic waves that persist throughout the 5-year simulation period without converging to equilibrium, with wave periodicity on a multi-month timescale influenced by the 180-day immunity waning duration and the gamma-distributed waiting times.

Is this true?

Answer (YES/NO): NO